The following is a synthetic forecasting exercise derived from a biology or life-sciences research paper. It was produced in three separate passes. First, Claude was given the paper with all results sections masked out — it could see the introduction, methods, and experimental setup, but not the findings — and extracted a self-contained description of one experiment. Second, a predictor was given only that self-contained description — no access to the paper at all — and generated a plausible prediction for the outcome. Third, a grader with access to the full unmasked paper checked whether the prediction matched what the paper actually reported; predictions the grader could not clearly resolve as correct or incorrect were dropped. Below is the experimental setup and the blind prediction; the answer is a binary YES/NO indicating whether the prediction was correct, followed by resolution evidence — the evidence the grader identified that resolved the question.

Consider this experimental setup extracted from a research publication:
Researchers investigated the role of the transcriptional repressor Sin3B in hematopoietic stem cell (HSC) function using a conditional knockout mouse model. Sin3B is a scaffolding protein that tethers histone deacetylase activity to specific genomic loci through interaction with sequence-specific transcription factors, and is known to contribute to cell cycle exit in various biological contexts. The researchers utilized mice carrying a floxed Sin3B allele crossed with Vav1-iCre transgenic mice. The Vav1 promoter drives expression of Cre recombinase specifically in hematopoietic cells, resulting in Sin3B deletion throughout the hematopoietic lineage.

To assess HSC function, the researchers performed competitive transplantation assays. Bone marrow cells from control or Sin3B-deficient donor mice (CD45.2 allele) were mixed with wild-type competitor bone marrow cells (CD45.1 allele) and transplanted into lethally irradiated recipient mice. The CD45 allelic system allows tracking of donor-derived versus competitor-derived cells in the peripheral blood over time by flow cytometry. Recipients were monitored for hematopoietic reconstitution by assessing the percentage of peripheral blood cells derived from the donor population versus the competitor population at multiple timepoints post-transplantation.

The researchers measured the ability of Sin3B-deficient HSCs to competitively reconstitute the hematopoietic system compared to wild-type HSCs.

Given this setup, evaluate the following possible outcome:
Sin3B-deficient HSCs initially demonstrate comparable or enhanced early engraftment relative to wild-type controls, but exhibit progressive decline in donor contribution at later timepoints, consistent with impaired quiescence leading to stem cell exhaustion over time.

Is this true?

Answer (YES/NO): NO